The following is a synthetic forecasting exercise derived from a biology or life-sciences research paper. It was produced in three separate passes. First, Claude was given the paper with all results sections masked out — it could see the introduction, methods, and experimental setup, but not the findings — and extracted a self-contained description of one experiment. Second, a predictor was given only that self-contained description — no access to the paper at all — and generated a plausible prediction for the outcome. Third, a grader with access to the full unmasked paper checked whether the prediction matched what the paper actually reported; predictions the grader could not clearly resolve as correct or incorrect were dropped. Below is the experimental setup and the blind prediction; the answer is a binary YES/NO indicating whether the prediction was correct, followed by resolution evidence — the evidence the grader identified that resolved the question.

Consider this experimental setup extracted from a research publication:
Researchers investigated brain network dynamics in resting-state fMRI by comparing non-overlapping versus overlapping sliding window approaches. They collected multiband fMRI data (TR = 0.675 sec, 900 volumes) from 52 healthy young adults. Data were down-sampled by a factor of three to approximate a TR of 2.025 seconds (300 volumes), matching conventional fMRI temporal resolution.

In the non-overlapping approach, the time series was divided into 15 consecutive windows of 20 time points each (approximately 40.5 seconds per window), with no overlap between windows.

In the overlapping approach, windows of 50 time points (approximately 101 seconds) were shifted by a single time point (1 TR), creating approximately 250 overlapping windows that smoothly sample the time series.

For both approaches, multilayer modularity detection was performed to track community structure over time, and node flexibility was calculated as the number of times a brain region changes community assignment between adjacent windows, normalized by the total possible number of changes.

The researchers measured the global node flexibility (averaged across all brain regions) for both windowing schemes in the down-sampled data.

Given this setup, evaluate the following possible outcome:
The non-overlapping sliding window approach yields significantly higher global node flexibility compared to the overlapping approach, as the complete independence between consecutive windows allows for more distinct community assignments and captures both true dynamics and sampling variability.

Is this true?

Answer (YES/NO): YES